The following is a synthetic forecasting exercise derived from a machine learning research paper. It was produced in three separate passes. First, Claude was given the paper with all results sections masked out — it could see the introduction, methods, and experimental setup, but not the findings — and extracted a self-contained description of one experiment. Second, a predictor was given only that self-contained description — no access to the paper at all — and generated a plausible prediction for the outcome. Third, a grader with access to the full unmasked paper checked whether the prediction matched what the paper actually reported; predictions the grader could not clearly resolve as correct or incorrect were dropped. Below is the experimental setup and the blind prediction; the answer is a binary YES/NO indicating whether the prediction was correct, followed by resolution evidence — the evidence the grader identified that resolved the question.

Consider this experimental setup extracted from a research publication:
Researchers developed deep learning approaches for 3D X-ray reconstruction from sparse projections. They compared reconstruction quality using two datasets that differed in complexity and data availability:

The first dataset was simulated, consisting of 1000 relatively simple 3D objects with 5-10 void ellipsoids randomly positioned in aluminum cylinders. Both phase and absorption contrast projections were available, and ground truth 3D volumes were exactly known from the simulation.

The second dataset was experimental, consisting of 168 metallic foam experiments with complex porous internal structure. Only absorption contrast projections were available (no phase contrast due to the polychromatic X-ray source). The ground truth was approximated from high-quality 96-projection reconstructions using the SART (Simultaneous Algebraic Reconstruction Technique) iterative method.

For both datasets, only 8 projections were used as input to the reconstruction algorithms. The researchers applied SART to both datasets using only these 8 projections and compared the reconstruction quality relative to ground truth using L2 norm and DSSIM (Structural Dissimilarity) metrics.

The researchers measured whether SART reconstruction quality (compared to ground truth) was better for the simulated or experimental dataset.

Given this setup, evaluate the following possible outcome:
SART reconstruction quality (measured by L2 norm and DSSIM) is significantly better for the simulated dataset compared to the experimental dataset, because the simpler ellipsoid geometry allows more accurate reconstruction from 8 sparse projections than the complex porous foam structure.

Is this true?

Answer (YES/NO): NO